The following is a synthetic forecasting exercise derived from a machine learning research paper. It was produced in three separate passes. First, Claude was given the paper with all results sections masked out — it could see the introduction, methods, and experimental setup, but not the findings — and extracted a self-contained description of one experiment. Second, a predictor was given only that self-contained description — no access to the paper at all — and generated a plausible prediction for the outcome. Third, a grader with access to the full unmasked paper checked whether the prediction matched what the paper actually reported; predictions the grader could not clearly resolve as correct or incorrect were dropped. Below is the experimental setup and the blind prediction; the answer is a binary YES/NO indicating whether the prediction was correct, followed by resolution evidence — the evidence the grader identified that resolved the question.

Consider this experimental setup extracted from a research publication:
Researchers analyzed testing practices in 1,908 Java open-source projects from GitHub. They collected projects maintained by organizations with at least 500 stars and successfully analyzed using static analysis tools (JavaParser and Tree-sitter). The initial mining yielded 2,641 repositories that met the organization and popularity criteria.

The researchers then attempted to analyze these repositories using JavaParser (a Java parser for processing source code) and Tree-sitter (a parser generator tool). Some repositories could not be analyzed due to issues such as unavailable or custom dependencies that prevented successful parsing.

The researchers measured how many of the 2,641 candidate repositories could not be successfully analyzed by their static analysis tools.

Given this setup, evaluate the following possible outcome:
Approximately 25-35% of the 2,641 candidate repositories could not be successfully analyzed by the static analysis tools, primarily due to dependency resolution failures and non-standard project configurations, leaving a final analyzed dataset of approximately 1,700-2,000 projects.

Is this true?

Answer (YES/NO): NO